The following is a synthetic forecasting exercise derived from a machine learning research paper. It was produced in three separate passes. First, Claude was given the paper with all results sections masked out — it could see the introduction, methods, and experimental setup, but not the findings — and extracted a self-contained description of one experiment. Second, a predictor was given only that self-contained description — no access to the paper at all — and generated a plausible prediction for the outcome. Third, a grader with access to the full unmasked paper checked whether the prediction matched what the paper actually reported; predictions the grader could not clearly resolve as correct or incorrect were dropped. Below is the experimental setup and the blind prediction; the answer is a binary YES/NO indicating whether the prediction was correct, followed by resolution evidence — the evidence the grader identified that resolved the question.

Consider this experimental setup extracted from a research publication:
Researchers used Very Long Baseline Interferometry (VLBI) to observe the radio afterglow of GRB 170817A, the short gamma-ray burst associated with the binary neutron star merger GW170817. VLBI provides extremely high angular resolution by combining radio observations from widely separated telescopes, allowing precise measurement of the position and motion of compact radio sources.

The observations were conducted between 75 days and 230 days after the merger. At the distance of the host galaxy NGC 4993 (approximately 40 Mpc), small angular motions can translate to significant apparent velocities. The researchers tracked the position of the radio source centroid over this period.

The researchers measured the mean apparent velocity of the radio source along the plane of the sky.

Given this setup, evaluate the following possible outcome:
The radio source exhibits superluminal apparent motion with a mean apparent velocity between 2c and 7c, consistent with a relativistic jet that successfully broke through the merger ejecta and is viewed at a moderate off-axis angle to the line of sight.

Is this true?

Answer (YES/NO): YES